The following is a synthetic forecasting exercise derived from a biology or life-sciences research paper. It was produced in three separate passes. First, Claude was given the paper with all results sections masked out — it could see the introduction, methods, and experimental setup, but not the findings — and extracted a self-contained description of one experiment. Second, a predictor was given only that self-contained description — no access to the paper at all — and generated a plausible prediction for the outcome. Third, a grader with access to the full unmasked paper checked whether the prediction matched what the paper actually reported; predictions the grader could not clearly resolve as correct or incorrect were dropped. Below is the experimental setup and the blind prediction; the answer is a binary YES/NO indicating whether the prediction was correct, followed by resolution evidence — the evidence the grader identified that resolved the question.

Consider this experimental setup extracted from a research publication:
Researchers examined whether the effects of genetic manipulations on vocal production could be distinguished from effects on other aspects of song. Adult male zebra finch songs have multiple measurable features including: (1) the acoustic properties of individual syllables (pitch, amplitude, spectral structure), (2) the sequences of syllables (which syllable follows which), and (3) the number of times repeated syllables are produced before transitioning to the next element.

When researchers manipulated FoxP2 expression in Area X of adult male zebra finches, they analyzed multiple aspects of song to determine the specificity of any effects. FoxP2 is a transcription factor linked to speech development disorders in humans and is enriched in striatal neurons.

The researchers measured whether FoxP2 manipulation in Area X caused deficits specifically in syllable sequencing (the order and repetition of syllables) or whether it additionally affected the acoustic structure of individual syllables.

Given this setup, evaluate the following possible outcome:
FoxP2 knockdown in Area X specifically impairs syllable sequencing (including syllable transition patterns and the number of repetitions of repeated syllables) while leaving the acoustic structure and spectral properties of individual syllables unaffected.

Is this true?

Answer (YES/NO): YES